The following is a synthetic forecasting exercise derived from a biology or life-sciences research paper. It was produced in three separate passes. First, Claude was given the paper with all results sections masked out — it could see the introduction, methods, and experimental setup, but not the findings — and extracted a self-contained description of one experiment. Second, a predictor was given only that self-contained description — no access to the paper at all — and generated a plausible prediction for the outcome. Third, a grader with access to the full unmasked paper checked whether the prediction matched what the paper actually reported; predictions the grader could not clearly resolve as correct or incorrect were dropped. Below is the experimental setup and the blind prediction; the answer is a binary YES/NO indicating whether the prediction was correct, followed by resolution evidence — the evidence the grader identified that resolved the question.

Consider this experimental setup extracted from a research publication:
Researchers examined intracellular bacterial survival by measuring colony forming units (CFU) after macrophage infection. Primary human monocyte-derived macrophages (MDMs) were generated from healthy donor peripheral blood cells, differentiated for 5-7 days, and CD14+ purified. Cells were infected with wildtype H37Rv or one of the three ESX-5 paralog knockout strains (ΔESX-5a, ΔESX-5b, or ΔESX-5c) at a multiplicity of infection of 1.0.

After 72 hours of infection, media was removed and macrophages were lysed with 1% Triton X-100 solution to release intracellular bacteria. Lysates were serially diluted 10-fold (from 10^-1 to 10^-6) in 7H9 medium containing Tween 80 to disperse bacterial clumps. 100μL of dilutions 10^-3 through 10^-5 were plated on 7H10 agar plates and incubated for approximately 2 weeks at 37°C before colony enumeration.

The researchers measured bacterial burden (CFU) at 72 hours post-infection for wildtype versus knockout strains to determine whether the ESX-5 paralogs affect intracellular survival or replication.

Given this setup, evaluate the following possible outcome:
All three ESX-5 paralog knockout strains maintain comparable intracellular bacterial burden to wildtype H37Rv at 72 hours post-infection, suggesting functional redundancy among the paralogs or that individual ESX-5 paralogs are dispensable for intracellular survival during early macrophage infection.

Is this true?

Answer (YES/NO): YES